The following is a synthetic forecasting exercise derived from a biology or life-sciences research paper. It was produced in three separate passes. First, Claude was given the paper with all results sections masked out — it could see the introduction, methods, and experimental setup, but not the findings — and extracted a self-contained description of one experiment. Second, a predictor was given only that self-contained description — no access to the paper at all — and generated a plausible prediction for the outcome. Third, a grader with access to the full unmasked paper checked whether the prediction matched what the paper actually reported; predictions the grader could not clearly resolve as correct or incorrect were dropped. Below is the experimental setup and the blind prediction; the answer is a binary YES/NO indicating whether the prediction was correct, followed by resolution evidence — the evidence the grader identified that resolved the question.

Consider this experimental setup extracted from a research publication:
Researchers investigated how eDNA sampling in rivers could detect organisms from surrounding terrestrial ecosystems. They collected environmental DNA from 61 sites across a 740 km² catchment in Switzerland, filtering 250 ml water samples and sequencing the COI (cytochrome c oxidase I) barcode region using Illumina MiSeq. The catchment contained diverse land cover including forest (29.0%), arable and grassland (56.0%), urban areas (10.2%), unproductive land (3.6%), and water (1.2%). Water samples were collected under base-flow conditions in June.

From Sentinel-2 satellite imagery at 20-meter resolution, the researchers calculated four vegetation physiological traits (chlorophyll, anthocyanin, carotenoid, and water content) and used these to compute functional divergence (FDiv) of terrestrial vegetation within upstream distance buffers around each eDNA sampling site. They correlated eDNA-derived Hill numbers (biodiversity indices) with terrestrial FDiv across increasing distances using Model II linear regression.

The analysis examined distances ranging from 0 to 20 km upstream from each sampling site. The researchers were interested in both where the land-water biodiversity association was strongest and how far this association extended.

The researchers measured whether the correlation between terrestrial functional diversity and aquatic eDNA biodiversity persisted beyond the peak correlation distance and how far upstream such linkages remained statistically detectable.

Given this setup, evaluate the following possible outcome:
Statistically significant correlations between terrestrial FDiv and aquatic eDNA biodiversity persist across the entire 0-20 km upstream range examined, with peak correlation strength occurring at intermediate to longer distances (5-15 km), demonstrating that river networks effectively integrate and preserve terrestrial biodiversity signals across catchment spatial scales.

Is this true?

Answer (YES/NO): NO